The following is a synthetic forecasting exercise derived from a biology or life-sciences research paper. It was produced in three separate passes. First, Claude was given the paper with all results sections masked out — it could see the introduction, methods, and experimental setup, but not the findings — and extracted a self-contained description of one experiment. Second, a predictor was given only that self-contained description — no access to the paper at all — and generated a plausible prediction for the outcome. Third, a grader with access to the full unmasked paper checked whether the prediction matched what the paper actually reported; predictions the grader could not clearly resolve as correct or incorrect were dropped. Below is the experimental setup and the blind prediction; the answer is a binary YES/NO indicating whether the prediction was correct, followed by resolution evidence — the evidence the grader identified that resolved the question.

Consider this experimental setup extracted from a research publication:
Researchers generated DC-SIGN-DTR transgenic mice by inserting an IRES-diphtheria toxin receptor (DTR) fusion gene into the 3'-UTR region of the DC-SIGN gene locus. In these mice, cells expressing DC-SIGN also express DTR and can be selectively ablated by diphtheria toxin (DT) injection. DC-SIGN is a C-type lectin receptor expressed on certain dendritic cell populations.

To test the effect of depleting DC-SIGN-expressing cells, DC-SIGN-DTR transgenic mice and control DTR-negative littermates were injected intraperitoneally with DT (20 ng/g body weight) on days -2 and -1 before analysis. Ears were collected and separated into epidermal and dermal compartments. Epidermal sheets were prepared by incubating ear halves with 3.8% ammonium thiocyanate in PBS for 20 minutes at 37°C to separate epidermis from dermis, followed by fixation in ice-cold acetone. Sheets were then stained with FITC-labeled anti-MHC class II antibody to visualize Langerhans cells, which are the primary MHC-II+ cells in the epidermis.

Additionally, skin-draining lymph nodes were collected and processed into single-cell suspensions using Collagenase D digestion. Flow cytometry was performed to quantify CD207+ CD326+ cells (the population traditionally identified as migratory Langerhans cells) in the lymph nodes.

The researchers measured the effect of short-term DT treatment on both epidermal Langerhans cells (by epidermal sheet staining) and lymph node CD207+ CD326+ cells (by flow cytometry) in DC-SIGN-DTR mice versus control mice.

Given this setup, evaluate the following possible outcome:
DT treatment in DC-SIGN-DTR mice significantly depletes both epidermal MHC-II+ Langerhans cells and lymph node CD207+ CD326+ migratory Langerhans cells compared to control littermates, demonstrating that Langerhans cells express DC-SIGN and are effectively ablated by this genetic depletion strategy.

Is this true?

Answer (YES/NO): NO